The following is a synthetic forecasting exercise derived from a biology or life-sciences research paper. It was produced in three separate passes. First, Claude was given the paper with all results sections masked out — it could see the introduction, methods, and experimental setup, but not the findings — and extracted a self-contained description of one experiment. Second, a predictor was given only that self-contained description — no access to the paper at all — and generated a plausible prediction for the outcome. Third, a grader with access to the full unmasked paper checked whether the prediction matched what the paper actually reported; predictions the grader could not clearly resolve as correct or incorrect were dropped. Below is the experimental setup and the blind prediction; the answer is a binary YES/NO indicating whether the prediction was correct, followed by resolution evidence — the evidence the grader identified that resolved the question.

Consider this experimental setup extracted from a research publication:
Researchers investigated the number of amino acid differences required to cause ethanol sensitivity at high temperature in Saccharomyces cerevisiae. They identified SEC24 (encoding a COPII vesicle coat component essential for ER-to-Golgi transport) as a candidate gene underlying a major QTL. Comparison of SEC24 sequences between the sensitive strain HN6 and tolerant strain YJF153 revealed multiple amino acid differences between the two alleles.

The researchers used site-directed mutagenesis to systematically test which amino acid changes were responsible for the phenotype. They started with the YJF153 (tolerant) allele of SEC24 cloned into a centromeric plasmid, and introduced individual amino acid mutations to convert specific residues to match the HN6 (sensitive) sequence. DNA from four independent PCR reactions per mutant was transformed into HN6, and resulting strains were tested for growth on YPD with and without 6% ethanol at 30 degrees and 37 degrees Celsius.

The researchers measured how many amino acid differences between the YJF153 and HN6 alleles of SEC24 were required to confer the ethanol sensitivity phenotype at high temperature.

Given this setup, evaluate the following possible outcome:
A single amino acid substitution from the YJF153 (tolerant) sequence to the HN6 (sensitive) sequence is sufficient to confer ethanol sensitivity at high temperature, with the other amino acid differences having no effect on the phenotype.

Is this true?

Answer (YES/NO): NO